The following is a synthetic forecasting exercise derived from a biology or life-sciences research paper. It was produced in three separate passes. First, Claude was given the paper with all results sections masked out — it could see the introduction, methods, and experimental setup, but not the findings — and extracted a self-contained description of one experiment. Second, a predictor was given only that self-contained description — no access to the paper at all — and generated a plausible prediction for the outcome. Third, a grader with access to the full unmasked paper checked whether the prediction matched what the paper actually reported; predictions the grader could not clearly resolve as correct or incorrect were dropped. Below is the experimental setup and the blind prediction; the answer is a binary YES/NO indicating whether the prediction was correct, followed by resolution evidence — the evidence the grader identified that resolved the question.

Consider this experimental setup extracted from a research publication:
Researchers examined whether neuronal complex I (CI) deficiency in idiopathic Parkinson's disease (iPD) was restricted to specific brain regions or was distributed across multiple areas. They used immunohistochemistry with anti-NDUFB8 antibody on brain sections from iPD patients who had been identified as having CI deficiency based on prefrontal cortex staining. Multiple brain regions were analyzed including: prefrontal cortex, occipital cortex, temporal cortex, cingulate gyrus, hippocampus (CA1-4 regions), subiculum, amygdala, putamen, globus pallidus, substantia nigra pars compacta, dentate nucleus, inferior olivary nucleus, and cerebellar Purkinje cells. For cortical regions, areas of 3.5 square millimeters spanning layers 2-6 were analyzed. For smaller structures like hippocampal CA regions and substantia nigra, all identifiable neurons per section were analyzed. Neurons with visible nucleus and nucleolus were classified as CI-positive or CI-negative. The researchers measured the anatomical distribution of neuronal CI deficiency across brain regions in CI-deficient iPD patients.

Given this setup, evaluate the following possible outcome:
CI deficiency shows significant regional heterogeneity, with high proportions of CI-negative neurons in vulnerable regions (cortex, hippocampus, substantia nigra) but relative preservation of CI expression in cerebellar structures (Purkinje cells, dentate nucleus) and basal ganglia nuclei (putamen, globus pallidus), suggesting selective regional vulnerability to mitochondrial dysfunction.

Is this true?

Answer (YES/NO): NO